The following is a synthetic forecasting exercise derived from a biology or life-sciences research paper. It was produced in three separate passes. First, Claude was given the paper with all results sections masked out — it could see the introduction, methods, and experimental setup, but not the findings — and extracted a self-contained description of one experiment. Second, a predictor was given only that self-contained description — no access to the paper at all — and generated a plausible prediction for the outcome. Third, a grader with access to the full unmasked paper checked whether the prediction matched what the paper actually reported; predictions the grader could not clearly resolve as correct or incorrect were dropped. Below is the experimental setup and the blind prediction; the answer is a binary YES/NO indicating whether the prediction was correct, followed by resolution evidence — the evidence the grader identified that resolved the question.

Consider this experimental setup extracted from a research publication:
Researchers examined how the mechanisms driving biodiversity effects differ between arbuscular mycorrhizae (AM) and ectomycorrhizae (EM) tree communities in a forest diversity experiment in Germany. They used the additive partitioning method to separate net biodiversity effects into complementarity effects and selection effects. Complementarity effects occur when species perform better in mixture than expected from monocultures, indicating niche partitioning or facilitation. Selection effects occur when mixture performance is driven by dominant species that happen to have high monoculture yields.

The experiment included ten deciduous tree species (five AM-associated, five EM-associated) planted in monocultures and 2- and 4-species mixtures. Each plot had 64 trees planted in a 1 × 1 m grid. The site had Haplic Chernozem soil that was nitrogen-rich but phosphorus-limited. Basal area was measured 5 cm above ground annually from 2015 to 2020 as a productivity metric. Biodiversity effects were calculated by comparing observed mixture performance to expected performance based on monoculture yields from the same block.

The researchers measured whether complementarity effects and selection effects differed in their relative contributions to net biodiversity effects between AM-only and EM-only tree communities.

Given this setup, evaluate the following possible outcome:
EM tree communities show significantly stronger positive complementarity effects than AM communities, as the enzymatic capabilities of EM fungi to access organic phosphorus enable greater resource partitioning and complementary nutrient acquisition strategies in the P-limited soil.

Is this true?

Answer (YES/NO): NO